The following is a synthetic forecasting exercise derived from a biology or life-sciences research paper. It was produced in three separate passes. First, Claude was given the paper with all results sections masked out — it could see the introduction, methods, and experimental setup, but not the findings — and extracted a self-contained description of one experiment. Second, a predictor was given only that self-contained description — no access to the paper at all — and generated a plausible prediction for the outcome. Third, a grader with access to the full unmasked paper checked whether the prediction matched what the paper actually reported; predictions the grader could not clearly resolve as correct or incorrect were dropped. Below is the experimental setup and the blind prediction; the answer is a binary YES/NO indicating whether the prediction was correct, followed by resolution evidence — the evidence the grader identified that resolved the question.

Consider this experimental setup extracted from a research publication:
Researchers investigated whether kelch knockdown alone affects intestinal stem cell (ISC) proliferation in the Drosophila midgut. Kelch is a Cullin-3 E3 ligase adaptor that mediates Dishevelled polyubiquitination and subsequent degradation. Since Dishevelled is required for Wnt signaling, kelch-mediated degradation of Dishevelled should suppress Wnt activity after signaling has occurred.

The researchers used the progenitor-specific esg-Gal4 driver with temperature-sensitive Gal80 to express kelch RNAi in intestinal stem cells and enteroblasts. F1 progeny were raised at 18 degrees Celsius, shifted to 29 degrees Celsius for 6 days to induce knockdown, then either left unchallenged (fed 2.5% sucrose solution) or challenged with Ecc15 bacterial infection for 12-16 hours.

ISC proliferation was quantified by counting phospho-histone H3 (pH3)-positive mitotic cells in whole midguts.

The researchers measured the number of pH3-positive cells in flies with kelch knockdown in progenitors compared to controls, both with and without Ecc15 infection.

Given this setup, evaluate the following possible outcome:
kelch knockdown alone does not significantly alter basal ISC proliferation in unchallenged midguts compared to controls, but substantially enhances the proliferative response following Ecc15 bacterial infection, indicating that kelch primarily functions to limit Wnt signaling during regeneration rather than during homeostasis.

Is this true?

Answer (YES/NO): YES